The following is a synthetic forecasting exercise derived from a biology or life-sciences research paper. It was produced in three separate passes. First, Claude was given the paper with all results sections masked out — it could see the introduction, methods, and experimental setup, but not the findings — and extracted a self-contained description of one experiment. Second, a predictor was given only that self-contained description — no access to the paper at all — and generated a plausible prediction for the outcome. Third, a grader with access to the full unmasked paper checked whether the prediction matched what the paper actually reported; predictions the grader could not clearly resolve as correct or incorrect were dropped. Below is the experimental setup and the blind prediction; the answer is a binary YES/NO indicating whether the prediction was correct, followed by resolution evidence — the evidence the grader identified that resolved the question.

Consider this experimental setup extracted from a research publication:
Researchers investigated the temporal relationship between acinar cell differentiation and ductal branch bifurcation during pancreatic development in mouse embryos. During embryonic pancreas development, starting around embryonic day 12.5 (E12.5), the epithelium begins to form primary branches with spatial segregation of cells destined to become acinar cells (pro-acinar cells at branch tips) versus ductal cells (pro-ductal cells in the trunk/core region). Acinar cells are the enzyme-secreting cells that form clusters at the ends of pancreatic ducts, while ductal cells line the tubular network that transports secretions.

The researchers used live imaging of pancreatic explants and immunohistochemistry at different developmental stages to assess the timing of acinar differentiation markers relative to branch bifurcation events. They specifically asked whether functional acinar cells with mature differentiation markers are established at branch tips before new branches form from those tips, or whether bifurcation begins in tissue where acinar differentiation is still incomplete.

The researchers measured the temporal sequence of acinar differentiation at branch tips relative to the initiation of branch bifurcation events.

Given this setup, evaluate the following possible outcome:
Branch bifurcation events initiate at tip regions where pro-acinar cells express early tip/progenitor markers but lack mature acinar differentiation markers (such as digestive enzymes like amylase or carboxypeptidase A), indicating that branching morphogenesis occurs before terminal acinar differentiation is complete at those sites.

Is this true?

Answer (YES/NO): NO